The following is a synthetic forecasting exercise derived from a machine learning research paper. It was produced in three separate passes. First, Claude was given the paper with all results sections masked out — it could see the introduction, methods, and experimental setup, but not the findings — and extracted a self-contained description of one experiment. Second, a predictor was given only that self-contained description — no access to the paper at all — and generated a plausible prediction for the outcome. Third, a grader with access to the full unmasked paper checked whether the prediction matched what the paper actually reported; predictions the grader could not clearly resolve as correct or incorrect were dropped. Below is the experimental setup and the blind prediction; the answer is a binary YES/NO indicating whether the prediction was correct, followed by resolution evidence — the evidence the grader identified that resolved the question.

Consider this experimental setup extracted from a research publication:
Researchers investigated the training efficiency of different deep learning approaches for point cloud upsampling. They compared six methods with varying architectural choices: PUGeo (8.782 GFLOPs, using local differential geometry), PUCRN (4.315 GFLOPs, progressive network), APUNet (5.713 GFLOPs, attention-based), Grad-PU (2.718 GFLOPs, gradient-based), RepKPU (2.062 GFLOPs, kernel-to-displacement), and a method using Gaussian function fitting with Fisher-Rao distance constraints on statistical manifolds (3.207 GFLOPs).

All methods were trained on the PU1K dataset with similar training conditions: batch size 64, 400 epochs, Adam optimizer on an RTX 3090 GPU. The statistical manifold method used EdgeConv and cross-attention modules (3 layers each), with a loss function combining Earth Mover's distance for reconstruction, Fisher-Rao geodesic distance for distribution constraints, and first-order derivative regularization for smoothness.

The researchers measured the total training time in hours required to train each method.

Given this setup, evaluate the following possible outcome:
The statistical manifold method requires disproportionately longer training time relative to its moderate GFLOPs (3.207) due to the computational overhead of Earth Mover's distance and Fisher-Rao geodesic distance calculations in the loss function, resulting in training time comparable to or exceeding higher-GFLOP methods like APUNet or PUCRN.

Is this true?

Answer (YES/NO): NO